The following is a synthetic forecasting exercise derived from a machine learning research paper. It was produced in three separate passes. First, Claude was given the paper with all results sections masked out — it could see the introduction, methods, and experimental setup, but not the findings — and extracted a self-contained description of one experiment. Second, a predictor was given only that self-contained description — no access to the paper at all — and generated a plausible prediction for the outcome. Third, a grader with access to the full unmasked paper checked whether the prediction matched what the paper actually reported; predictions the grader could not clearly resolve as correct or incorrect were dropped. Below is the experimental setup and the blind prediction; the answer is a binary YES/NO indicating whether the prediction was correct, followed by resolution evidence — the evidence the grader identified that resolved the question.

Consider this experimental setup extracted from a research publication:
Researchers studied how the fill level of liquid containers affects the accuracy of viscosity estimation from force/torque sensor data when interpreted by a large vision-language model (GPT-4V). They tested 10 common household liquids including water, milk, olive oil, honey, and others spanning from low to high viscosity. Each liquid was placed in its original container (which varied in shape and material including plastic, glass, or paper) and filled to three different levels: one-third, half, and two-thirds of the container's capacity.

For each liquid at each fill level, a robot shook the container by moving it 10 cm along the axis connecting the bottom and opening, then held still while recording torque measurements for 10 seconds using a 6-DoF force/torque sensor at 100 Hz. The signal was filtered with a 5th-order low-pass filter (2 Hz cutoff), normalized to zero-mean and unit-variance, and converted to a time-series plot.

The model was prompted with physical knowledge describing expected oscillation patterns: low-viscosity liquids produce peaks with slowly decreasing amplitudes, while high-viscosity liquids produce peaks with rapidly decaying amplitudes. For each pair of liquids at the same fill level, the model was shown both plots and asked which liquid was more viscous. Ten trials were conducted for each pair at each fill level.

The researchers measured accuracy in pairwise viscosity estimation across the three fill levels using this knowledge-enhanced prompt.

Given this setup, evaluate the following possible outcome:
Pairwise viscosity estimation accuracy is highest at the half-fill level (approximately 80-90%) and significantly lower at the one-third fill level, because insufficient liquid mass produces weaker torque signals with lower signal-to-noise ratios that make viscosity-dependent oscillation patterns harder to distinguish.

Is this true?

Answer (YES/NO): NO